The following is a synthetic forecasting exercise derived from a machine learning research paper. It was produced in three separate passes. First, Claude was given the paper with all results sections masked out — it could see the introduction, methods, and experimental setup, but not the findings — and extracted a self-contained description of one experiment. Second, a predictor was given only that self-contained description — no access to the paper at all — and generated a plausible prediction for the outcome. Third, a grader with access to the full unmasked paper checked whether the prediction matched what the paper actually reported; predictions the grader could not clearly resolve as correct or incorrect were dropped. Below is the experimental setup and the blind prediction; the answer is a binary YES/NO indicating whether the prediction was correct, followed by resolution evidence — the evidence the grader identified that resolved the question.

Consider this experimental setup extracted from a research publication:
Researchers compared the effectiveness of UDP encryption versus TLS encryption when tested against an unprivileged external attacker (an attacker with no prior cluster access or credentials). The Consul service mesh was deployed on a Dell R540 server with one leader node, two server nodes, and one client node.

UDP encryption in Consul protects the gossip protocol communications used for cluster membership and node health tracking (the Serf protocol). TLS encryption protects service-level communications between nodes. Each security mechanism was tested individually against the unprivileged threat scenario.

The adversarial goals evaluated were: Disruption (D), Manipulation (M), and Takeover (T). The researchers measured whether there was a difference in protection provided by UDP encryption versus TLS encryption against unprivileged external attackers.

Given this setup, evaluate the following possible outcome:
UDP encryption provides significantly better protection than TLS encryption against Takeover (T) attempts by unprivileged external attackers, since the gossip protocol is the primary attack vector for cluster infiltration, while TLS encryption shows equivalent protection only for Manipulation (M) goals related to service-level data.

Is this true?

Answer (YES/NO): NO